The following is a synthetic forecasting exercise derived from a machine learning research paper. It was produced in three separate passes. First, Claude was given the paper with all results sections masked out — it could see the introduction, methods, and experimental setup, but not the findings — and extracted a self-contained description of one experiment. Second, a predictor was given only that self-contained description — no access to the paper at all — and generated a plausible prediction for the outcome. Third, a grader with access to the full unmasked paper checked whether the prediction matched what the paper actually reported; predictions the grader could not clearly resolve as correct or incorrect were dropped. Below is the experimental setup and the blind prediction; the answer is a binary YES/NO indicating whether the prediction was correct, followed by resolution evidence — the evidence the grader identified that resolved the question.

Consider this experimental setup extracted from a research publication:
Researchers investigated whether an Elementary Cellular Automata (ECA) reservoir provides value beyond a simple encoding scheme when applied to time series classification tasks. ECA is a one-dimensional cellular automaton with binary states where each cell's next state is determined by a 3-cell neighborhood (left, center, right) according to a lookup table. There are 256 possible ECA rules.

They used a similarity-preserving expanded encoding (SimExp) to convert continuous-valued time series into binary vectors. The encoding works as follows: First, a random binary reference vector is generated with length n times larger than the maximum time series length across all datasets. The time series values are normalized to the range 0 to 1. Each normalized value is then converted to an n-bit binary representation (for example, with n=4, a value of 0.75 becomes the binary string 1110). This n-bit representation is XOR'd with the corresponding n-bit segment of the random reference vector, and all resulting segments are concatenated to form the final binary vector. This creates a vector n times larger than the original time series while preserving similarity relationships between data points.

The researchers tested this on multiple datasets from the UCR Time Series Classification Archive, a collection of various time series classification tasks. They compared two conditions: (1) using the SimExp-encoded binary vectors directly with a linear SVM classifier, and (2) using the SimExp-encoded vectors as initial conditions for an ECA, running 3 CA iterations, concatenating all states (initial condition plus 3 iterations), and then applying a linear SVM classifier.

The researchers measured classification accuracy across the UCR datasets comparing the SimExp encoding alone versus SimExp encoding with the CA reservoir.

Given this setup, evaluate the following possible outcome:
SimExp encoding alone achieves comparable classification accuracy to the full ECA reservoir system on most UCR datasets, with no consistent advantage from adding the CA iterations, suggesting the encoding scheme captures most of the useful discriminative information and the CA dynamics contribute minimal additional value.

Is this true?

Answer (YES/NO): YES